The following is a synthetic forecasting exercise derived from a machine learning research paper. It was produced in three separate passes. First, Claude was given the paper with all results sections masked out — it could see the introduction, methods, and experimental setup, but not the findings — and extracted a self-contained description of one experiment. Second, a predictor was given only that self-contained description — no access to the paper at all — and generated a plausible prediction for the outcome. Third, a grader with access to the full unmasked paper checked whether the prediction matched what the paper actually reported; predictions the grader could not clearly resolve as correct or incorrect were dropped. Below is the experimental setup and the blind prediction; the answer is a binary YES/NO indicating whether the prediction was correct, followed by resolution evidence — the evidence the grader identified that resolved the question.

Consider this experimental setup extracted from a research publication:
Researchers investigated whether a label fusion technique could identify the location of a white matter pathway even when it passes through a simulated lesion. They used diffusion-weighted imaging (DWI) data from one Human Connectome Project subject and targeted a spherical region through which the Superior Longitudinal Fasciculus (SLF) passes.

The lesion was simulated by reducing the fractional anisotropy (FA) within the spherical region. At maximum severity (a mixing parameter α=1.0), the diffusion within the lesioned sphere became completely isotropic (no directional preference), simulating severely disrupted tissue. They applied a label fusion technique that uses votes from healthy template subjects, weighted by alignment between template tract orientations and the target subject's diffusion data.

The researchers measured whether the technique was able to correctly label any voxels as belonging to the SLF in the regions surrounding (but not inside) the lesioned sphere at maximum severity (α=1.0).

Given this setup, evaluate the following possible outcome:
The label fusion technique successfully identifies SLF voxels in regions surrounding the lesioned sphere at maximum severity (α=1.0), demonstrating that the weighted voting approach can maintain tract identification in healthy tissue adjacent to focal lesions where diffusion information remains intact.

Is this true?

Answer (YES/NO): YES